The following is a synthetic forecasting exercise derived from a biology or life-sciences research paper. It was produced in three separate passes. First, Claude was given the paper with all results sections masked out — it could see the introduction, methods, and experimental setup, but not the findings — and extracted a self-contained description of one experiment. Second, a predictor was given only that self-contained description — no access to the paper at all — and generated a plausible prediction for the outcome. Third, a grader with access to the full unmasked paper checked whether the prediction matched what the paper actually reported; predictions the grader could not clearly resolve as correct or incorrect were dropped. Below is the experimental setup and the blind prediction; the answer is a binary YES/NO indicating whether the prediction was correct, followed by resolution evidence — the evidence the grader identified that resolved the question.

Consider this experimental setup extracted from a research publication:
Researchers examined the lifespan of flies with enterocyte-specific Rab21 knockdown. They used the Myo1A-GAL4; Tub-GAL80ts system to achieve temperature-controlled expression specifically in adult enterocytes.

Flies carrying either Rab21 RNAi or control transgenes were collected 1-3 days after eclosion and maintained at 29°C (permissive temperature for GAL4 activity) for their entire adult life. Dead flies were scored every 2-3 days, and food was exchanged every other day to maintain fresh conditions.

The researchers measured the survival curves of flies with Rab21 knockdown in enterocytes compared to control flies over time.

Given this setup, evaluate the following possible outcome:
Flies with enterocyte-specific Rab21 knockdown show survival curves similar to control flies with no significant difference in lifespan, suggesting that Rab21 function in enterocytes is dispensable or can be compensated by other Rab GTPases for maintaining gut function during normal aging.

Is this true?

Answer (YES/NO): NO